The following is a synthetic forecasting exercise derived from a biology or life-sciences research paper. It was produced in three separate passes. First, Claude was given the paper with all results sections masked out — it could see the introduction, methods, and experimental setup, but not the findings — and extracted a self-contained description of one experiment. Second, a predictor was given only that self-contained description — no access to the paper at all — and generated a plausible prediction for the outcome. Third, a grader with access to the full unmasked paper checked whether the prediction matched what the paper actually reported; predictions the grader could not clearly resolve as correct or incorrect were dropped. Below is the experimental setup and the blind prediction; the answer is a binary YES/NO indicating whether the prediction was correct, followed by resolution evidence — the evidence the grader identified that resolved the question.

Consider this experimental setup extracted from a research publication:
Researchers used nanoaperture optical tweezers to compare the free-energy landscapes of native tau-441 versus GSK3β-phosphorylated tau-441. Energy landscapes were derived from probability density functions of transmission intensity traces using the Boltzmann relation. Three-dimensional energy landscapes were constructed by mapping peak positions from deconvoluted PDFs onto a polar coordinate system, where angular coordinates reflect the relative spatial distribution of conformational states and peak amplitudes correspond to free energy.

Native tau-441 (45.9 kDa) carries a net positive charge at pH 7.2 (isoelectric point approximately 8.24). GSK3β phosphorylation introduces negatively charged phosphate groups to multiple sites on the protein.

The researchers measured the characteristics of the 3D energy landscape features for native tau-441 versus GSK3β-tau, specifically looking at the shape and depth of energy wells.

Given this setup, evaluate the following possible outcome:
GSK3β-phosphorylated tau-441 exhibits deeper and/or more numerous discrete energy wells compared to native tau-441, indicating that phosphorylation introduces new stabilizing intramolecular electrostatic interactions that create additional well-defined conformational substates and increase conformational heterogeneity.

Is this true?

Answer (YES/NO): NO